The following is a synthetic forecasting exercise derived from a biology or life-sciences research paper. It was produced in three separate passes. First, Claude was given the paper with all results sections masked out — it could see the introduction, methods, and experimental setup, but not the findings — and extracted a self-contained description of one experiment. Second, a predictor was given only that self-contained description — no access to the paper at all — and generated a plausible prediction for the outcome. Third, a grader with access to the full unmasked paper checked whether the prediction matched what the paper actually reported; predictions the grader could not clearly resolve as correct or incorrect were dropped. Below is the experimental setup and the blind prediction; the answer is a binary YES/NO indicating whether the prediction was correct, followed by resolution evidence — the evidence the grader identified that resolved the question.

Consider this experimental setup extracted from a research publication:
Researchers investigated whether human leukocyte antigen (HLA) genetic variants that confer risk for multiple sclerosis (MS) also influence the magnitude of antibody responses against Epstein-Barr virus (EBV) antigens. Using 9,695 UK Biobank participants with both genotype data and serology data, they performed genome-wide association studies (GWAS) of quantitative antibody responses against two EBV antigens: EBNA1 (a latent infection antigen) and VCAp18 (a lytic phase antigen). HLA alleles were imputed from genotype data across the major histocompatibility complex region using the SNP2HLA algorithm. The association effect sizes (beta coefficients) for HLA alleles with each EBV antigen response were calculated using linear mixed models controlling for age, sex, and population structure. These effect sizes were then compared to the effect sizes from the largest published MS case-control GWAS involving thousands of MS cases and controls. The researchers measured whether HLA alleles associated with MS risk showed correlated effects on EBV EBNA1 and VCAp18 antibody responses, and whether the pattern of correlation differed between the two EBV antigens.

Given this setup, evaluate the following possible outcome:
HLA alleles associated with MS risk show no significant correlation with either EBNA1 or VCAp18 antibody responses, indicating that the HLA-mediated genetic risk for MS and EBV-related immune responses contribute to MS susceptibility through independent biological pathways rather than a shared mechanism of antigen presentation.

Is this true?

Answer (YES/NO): NO